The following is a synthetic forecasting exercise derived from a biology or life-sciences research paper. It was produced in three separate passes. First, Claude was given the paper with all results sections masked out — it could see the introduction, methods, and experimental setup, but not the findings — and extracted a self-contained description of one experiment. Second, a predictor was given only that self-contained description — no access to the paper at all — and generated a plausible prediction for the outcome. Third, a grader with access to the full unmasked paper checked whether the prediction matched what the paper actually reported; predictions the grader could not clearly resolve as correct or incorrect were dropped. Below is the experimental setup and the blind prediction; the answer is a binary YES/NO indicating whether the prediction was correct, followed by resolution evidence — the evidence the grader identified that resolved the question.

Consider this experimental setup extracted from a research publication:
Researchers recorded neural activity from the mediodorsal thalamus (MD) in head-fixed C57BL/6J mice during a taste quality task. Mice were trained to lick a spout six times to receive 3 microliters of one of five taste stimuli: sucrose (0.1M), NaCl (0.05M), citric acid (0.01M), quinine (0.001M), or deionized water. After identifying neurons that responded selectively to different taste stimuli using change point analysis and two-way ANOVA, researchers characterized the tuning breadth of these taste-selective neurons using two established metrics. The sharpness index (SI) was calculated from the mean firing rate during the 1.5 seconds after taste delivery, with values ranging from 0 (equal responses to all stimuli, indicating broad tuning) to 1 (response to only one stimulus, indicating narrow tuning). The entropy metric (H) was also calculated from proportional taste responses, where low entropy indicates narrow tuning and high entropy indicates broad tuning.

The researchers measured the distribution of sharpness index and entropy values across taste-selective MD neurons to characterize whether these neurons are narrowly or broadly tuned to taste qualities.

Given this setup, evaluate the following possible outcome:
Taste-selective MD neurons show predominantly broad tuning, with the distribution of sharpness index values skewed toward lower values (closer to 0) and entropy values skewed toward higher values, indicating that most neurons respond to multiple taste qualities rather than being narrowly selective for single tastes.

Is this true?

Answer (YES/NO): YES